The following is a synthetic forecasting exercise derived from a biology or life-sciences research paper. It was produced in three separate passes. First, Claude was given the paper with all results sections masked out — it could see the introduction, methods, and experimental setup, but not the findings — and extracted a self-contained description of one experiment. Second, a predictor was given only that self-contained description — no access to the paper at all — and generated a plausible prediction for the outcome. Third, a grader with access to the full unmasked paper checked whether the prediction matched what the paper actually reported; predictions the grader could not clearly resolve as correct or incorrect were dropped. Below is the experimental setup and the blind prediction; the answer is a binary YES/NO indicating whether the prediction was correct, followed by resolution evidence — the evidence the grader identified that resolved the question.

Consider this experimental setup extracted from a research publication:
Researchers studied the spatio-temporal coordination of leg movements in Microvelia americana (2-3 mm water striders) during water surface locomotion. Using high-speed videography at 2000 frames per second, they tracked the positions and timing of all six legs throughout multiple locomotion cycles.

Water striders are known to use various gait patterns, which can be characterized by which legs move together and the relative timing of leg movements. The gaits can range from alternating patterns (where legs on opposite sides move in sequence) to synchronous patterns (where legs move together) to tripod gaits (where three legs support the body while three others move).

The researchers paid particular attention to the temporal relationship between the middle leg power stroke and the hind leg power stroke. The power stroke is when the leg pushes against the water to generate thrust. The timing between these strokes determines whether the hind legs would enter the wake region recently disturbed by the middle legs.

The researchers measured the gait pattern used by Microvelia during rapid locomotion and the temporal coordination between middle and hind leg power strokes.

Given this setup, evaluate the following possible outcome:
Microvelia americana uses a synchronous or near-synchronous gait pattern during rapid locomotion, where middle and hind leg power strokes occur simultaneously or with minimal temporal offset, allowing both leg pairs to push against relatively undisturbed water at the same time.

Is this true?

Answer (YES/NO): NO